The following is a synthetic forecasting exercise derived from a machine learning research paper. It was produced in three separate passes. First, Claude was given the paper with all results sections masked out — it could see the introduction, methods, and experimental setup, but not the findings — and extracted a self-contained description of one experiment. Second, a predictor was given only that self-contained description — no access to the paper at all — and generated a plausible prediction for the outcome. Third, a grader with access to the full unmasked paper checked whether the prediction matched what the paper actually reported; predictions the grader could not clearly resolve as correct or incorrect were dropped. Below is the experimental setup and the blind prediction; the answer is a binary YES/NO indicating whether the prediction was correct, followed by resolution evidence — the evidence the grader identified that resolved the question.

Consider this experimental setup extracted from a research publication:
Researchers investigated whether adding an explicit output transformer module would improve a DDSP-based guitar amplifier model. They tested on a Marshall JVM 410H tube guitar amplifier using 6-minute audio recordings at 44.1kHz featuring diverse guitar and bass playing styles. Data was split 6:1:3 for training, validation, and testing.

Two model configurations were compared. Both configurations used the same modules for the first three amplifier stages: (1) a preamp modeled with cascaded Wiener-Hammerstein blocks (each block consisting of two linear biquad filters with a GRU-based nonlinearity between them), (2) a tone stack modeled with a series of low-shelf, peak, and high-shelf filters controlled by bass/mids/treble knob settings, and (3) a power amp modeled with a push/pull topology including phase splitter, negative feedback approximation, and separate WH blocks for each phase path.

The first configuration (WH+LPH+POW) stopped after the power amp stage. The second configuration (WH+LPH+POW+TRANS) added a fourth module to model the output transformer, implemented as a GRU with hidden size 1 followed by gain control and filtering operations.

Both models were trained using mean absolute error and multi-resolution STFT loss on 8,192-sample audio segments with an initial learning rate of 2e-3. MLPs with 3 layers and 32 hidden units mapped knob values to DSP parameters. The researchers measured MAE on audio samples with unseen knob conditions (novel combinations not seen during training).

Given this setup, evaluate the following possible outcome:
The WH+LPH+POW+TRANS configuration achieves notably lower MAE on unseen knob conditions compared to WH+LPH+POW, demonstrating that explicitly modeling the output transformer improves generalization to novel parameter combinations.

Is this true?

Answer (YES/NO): YES